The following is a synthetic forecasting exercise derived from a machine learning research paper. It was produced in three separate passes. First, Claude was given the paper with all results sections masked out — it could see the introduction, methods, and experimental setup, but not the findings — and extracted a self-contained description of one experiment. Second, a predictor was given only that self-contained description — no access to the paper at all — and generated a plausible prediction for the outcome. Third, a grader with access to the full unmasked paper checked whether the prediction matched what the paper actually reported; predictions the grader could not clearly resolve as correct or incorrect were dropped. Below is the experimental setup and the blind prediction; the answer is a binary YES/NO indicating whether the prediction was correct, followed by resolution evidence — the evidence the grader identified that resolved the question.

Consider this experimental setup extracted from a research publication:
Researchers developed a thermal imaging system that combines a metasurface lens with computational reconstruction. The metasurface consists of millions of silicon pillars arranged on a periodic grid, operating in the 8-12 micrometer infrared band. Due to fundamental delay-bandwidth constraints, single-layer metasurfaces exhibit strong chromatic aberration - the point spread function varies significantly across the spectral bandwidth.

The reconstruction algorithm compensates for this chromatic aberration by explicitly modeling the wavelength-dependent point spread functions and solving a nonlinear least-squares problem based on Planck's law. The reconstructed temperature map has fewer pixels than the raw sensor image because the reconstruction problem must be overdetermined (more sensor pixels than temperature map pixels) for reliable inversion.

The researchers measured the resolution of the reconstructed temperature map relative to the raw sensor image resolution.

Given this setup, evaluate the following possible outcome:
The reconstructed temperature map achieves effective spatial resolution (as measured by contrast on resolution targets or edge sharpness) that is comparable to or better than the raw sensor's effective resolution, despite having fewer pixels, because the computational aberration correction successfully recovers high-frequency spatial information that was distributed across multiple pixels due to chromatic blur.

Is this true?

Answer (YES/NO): NO